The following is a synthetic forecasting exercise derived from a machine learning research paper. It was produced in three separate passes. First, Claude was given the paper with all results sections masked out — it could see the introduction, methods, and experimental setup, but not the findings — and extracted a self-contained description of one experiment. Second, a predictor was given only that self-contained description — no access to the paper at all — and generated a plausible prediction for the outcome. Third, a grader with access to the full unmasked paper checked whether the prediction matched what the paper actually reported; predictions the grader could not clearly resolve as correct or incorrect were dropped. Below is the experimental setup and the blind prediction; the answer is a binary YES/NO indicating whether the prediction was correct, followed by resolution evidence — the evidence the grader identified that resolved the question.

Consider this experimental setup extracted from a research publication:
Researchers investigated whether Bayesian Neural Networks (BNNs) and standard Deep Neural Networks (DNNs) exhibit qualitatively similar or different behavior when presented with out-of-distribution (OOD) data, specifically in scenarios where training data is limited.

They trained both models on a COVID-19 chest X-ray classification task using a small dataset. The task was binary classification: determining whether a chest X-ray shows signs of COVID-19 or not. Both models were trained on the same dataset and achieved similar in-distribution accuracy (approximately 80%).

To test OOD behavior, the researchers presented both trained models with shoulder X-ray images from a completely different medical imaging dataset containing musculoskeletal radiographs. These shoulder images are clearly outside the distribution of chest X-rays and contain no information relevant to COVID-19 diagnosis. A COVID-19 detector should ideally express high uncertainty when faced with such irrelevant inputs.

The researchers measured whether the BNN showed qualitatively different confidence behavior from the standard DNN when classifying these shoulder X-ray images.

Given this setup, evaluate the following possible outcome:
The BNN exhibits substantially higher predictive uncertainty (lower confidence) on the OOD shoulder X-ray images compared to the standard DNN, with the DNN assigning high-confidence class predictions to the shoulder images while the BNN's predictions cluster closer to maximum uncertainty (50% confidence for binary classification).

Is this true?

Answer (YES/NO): NO